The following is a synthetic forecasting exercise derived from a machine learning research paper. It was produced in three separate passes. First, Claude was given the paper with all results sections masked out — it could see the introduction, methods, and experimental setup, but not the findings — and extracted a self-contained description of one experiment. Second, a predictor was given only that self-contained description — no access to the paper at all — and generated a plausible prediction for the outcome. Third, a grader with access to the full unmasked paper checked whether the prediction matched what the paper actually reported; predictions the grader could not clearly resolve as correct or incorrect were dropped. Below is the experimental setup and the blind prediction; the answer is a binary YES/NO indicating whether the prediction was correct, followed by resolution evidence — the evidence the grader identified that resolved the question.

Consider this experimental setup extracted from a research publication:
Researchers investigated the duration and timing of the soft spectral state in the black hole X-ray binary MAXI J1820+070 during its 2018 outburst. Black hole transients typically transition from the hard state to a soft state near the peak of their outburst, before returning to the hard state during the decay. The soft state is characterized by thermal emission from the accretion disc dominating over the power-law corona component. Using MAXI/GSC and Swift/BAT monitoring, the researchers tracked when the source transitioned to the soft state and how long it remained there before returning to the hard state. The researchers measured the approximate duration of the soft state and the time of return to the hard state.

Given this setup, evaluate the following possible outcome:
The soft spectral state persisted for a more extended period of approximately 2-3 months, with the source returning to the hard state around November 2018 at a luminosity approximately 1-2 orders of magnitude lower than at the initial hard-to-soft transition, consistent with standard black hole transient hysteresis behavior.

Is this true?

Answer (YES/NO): NO